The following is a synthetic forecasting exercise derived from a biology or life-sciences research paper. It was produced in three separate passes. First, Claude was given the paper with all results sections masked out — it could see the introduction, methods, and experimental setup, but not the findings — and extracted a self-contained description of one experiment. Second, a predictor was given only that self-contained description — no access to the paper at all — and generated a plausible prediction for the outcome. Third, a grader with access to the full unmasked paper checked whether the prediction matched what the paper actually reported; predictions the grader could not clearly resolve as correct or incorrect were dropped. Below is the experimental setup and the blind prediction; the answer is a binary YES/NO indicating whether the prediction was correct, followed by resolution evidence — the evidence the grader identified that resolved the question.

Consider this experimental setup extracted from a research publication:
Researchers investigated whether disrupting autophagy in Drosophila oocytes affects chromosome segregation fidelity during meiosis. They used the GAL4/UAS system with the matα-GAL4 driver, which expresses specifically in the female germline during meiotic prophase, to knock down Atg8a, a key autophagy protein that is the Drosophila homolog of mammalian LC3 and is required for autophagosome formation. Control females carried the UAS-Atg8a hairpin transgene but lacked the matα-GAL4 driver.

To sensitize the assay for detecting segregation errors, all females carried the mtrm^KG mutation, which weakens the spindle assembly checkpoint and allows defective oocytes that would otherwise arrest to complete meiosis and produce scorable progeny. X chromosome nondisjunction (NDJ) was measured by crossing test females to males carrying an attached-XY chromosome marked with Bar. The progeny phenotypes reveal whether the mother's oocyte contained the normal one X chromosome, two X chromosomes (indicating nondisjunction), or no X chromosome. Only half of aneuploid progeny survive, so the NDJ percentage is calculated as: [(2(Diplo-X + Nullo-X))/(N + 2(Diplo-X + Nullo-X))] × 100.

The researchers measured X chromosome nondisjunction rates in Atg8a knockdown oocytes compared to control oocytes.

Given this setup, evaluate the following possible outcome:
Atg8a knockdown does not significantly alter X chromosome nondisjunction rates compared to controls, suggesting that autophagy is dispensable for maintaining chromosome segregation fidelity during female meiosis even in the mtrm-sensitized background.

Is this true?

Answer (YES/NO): NO